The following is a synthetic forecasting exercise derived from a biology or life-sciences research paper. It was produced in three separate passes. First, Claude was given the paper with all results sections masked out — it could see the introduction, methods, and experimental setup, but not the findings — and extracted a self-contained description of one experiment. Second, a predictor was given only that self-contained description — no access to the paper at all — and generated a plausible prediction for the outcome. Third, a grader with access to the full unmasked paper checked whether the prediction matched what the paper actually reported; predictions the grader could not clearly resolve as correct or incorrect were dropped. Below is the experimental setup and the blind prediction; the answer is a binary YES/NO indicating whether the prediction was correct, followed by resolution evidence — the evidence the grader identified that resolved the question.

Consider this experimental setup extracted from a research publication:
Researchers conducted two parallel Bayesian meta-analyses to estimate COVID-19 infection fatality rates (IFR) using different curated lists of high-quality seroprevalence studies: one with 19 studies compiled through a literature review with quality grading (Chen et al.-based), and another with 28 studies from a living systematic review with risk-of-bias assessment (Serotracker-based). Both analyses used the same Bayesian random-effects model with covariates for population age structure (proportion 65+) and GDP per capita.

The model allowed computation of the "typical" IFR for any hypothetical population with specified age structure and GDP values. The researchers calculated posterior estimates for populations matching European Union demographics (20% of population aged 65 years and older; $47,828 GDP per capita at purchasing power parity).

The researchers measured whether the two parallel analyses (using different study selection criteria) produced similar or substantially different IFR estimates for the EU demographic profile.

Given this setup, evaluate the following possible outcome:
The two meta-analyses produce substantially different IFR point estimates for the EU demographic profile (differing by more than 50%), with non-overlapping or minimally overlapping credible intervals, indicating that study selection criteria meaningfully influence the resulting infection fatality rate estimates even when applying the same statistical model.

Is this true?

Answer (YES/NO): NO